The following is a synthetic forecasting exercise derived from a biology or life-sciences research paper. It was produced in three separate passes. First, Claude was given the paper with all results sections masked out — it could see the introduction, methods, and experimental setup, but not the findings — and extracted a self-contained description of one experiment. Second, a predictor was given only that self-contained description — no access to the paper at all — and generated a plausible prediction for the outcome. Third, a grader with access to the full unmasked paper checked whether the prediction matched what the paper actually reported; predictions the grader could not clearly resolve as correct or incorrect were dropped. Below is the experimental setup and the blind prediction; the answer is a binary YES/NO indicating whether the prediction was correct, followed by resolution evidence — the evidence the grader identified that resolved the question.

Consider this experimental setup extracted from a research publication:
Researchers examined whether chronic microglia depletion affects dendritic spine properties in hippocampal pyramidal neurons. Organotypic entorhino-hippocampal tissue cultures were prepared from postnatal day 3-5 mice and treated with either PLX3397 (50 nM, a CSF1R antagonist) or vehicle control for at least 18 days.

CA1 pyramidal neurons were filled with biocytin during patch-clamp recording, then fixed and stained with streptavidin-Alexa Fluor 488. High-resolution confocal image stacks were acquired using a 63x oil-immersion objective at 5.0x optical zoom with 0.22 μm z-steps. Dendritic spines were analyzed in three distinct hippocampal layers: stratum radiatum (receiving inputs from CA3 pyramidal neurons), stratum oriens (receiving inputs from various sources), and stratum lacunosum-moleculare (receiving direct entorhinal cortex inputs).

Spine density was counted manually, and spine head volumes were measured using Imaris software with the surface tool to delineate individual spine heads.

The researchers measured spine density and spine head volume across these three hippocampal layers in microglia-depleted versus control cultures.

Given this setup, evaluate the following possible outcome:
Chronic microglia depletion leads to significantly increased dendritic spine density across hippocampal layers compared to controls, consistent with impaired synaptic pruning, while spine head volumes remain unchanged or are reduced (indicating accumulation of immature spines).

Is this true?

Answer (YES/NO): NO